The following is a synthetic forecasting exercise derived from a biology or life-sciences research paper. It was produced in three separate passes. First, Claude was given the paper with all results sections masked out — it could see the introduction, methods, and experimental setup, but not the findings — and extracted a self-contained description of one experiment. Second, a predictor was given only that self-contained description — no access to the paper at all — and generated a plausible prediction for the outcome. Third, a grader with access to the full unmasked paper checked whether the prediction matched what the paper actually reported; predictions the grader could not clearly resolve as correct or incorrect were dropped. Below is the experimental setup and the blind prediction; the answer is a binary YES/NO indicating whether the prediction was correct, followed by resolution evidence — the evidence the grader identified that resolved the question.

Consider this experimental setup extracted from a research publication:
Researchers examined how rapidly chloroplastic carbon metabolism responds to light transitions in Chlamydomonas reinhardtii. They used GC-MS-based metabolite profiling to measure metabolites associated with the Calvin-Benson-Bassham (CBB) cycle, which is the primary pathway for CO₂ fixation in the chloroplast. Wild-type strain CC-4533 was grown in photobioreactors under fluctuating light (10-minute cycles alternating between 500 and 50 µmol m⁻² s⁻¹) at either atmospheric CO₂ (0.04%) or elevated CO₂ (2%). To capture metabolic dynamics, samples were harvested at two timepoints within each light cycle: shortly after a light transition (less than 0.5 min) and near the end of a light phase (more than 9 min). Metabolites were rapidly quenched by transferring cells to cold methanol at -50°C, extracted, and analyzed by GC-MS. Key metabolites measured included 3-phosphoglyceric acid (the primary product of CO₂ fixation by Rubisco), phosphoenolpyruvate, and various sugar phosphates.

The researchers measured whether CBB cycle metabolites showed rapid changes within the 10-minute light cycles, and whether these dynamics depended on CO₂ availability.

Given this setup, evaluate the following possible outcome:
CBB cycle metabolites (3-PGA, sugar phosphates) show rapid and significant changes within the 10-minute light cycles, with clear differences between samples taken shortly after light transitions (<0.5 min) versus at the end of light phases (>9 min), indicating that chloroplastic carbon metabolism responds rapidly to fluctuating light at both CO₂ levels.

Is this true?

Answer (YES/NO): YES